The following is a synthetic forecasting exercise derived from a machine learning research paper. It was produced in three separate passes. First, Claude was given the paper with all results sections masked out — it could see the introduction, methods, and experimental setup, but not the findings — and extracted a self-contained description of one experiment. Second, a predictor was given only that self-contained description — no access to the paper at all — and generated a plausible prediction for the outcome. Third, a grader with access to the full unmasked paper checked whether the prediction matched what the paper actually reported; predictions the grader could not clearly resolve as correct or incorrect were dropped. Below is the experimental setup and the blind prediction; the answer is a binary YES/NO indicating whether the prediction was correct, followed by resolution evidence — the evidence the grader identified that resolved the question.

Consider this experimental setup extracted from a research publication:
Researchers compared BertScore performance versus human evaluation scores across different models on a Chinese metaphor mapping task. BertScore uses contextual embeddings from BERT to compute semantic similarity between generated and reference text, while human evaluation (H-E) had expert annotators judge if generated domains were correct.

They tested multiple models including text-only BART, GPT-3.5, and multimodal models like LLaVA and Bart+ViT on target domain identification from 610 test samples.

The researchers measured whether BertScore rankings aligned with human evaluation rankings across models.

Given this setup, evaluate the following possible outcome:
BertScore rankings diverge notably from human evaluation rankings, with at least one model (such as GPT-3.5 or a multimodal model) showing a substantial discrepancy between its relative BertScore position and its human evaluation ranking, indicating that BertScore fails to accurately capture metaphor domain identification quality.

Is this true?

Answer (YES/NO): NO